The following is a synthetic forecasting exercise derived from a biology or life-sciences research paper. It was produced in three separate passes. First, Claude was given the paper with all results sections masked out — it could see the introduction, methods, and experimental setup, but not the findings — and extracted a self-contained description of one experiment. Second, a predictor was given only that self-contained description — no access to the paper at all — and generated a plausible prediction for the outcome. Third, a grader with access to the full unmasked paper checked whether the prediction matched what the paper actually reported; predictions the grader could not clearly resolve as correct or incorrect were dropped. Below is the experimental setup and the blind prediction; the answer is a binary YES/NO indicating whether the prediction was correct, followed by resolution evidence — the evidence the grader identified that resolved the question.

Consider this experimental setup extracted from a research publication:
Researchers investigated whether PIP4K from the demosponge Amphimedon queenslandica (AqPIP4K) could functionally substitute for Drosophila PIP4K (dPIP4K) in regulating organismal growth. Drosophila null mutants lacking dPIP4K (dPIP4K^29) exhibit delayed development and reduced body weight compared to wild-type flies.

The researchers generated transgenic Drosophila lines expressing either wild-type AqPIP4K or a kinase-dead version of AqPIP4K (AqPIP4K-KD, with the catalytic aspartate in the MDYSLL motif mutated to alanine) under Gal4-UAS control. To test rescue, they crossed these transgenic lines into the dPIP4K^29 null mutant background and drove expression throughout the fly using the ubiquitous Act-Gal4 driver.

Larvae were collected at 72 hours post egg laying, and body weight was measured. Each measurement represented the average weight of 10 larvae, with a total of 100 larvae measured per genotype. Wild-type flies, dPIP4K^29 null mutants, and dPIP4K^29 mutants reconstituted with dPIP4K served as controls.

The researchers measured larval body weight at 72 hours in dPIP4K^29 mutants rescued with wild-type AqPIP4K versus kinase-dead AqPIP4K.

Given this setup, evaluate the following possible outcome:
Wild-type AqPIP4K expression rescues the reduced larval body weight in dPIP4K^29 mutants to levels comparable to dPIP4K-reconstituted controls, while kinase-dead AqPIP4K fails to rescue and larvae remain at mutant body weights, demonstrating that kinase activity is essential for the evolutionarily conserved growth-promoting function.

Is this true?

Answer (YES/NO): YES